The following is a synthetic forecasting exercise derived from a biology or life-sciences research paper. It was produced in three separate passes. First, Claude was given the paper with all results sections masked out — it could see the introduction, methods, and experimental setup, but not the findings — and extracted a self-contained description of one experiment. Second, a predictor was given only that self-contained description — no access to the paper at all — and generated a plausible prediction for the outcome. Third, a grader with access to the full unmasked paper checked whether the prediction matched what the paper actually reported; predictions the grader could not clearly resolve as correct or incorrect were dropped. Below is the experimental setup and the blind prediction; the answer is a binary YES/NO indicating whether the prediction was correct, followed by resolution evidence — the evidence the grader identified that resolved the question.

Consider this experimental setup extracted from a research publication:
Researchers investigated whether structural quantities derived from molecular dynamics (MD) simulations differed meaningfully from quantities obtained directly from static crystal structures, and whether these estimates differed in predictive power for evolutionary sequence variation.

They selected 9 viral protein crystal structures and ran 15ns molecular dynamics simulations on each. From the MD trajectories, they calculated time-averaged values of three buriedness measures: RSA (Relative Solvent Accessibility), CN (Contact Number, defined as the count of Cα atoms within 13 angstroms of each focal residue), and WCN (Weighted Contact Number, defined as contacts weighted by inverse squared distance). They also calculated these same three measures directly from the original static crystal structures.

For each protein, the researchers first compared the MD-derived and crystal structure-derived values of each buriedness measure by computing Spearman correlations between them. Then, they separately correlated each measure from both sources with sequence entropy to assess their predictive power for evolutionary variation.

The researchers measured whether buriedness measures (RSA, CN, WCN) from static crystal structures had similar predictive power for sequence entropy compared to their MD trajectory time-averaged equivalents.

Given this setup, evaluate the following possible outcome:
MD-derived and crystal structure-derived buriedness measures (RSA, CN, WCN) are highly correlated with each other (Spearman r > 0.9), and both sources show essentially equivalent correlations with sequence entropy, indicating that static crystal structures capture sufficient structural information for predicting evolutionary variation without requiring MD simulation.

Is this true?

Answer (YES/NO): YES